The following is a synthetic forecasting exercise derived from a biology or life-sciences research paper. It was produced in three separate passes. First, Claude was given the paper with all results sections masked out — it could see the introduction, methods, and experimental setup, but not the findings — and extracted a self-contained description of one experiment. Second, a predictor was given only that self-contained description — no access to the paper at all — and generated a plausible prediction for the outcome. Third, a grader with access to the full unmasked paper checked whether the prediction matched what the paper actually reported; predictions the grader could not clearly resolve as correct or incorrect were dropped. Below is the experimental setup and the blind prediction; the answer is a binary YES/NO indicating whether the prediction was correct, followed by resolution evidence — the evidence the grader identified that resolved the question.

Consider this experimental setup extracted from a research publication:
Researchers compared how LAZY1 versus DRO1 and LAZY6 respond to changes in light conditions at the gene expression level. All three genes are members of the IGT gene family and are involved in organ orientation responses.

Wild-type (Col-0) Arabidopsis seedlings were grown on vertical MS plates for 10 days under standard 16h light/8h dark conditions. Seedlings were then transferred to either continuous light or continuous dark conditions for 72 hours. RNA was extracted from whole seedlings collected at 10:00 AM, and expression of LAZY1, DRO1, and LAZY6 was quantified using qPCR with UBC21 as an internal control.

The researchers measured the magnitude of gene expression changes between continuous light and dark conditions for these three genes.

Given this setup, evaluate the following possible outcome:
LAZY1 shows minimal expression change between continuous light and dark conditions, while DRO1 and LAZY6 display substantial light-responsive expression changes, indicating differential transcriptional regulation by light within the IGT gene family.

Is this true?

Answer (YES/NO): YES